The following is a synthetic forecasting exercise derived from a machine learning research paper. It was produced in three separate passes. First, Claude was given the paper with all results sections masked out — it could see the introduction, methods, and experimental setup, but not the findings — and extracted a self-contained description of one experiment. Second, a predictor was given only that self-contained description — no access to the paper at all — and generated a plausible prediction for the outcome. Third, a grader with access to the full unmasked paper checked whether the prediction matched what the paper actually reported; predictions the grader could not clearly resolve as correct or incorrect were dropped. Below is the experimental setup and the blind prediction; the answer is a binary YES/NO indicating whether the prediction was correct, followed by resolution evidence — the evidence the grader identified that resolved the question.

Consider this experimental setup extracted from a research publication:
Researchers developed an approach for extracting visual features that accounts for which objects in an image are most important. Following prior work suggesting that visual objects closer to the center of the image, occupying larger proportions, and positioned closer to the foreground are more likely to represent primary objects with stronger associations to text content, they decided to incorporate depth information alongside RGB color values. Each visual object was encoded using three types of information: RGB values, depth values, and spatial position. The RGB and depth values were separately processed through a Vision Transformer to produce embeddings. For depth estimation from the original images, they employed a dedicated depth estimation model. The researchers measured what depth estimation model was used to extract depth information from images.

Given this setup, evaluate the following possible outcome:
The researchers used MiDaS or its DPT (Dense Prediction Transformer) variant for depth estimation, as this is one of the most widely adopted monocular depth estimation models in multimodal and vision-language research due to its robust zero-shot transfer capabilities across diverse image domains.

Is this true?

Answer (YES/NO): NO